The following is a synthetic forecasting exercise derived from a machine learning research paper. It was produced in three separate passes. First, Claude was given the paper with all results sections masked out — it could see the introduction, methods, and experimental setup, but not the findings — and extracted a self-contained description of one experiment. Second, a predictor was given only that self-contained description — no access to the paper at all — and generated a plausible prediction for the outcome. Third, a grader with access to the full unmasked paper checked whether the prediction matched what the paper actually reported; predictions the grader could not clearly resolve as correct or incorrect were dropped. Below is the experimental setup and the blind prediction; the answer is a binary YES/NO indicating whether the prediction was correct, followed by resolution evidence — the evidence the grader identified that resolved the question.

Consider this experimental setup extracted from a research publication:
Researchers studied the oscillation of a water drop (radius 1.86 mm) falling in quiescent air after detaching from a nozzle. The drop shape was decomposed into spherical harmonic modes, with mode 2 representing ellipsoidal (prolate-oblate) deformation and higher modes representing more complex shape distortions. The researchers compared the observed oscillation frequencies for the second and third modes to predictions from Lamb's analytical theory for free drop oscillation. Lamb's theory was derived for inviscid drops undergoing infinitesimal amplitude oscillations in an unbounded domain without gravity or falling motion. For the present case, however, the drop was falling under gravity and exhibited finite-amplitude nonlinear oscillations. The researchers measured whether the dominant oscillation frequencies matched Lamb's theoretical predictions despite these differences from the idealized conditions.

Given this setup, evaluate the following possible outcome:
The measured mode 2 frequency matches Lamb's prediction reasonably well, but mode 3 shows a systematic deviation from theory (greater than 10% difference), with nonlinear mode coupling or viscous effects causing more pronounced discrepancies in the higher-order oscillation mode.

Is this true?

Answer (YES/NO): NO